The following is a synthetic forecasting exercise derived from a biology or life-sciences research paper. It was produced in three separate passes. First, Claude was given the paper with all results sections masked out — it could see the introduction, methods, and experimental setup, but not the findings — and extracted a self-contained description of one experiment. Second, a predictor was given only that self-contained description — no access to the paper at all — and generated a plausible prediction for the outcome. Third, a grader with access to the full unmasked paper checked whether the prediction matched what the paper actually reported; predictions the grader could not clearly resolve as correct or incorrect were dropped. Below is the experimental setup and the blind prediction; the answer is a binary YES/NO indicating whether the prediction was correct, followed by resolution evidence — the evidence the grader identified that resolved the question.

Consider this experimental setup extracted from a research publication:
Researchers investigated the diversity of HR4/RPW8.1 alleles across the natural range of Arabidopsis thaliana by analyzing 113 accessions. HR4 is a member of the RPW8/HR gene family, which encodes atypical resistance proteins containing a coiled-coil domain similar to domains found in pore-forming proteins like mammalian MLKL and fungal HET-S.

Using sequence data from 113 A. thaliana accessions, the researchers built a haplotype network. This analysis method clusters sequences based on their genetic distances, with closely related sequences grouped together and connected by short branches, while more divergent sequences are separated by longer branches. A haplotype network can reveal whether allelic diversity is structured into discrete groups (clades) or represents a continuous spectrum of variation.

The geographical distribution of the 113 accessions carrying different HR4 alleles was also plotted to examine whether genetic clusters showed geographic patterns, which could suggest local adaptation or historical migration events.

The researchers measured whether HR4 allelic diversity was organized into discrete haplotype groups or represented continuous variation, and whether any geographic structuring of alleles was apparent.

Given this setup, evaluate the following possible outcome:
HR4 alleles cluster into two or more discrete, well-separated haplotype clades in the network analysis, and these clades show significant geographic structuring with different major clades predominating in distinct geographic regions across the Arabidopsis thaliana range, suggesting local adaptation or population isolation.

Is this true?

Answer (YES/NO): NO